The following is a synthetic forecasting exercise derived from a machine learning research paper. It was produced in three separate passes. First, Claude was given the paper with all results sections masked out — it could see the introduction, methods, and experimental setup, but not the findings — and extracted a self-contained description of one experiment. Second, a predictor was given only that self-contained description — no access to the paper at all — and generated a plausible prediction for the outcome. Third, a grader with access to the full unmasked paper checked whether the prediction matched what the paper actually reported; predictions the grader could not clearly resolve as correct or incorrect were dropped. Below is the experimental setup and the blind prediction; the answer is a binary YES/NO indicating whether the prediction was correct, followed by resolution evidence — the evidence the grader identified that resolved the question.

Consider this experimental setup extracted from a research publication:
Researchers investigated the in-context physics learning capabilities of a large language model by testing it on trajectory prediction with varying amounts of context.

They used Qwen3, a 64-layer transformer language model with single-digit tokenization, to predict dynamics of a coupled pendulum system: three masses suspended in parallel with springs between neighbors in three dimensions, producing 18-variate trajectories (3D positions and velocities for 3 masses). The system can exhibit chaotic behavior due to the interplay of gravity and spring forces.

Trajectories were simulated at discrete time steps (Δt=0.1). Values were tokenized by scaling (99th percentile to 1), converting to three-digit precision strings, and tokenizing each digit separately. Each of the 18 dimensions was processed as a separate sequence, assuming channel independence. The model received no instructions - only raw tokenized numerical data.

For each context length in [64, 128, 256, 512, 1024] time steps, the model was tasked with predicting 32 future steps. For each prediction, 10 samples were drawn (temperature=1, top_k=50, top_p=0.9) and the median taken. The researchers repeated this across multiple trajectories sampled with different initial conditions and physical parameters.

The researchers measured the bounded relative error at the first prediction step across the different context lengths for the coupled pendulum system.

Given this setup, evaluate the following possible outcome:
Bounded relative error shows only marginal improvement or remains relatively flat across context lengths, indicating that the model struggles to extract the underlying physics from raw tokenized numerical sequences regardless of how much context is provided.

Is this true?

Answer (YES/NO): NO